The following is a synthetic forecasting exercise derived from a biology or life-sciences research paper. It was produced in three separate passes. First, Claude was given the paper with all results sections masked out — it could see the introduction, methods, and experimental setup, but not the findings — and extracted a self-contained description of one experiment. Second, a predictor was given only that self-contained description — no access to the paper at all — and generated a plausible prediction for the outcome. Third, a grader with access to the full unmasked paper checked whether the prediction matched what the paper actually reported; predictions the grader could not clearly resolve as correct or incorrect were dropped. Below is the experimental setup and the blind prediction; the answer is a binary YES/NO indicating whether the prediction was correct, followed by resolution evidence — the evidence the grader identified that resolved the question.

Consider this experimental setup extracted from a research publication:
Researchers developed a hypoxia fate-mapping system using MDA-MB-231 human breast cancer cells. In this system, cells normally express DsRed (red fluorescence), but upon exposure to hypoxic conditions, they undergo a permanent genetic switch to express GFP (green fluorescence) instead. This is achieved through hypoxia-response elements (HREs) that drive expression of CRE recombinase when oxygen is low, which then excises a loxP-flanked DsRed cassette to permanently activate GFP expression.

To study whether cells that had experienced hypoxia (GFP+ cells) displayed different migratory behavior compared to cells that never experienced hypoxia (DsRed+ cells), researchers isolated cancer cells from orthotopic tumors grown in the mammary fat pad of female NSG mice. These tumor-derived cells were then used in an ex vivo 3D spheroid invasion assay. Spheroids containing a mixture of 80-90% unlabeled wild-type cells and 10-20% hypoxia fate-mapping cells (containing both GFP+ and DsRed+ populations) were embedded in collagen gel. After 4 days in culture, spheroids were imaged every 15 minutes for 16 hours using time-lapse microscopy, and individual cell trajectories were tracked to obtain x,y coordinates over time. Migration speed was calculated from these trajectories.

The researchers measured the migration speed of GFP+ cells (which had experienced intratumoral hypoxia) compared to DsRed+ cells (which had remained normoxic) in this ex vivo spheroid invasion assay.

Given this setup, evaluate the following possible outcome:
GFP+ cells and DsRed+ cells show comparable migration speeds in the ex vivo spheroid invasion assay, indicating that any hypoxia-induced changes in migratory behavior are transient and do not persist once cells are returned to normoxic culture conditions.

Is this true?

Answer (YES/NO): NO